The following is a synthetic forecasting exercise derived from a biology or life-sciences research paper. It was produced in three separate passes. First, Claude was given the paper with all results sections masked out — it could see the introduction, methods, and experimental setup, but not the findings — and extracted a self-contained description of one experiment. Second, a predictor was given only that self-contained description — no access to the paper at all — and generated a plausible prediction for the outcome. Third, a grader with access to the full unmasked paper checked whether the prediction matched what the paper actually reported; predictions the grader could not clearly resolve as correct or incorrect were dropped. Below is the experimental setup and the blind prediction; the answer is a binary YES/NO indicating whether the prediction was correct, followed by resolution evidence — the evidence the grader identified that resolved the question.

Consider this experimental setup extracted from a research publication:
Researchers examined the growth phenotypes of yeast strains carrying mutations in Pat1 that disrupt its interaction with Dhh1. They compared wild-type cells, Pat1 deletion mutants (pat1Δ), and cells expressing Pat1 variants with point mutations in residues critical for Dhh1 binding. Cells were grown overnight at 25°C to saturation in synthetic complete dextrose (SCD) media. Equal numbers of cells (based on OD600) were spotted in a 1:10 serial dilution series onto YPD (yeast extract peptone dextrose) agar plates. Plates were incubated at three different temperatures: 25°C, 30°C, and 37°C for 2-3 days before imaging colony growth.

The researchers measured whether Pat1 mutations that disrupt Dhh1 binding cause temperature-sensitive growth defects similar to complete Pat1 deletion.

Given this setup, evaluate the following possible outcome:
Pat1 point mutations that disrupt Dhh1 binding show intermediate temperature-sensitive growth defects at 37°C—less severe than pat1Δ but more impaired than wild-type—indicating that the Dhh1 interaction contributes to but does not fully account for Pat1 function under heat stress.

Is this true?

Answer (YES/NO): YES